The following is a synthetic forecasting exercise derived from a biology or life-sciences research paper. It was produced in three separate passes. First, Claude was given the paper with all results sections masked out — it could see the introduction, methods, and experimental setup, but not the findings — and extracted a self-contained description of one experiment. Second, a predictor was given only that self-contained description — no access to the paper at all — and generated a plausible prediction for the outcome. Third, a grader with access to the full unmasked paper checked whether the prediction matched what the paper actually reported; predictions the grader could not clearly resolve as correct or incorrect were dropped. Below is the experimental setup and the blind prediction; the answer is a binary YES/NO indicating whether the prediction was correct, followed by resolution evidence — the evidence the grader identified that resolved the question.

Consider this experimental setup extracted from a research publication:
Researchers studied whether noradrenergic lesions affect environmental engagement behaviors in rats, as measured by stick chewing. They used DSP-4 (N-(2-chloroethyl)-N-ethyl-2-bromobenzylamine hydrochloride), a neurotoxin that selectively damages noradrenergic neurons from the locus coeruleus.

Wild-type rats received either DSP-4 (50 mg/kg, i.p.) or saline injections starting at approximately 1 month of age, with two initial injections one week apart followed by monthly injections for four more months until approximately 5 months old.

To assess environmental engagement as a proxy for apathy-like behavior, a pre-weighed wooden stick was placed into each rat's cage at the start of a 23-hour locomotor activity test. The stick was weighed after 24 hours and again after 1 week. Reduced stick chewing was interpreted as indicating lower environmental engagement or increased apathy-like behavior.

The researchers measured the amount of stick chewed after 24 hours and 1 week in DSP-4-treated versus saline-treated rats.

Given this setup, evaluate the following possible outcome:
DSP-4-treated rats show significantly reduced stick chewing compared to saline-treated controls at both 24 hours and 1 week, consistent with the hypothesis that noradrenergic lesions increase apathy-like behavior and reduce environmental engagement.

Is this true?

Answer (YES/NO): YES